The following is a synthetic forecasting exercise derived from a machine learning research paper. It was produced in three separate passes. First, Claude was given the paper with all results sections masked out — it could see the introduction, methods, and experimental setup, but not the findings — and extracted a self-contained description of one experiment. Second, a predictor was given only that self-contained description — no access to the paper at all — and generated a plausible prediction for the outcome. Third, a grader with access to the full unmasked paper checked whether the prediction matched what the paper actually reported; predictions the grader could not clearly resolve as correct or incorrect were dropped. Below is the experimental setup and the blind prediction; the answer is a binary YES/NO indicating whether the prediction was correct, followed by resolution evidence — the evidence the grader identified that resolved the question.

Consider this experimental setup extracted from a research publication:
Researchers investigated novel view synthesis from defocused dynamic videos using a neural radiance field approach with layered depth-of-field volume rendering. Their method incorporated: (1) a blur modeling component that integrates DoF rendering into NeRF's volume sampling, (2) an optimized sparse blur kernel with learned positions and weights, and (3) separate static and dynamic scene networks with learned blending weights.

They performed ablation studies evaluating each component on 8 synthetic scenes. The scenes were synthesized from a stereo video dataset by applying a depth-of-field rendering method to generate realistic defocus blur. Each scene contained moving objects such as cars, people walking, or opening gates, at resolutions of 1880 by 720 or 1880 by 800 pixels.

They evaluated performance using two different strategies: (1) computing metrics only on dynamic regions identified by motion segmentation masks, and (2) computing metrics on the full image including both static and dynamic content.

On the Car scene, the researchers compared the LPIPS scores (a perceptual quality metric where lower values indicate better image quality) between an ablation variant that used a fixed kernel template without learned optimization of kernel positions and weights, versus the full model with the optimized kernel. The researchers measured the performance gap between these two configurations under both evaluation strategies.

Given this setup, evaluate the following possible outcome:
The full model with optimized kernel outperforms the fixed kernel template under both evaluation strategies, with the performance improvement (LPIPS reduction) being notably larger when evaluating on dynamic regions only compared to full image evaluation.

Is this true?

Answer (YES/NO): NO